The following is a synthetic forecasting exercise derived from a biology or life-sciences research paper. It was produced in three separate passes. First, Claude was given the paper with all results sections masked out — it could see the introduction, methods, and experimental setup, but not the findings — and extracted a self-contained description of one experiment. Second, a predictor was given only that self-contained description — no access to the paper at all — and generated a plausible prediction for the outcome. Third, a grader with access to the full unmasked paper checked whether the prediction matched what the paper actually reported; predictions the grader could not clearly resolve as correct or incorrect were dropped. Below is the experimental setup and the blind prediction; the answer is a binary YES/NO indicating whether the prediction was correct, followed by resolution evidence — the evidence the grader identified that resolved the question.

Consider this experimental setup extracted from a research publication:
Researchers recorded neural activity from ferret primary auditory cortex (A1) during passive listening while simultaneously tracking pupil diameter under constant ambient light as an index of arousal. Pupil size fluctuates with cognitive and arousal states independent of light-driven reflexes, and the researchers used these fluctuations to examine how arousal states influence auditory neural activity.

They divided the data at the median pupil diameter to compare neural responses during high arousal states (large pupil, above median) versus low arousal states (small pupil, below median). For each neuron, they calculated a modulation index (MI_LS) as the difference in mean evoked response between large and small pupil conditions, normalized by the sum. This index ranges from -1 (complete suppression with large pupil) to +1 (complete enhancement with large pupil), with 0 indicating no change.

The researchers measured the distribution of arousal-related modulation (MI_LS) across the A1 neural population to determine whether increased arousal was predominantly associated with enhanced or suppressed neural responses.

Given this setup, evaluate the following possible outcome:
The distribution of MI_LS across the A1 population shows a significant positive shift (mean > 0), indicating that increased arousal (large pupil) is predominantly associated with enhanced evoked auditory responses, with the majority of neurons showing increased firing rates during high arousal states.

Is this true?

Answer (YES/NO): YES